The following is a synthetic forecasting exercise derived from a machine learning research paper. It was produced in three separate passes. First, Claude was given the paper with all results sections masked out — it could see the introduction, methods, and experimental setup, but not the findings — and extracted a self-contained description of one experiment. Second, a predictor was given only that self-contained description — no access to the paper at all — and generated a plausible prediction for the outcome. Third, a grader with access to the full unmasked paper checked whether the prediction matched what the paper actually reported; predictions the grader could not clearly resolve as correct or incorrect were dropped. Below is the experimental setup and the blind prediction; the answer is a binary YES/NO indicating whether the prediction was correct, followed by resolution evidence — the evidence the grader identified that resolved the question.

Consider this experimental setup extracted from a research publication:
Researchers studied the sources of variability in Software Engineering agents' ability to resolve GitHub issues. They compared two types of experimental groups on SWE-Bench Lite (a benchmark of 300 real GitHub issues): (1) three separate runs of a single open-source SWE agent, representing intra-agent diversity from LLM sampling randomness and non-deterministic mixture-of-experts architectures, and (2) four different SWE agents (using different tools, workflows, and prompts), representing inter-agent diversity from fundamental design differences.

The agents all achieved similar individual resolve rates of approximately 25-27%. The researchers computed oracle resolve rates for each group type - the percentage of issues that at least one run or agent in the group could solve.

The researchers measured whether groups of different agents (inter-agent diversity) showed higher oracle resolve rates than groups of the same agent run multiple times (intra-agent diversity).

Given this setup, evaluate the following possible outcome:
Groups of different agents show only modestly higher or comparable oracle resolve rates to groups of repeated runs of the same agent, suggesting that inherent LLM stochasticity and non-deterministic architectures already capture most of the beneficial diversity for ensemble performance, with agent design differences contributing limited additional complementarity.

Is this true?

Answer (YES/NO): NO